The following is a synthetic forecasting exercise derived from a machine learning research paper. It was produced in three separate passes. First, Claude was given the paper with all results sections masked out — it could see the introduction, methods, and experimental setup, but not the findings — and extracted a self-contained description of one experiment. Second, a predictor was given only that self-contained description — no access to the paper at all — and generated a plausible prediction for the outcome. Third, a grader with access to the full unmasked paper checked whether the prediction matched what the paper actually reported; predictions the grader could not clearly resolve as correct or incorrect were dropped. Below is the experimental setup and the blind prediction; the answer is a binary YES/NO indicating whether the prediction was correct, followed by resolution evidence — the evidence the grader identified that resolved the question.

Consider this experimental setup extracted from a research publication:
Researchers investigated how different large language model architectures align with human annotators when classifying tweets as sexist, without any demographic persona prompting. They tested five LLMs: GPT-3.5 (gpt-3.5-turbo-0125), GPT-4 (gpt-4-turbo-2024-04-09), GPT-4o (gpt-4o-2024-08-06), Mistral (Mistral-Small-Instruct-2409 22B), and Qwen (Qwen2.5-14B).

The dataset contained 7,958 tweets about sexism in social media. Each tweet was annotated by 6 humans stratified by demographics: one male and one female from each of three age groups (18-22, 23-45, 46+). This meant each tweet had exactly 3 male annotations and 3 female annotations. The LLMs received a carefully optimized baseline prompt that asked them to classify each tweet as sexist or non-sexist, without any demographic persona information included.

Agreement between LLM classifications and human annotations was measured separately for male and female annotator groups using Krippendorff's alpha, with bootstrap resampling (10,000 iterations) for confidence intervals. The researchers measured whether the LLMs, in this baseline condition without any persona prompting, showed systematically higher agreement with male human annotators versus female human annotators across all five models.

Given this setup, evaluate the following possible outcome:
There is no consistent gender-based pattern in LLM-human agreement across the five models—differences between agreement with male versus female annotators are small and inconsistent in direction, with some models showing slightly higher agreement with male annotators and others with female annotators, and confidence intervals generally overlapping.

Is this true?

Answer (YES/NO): NO